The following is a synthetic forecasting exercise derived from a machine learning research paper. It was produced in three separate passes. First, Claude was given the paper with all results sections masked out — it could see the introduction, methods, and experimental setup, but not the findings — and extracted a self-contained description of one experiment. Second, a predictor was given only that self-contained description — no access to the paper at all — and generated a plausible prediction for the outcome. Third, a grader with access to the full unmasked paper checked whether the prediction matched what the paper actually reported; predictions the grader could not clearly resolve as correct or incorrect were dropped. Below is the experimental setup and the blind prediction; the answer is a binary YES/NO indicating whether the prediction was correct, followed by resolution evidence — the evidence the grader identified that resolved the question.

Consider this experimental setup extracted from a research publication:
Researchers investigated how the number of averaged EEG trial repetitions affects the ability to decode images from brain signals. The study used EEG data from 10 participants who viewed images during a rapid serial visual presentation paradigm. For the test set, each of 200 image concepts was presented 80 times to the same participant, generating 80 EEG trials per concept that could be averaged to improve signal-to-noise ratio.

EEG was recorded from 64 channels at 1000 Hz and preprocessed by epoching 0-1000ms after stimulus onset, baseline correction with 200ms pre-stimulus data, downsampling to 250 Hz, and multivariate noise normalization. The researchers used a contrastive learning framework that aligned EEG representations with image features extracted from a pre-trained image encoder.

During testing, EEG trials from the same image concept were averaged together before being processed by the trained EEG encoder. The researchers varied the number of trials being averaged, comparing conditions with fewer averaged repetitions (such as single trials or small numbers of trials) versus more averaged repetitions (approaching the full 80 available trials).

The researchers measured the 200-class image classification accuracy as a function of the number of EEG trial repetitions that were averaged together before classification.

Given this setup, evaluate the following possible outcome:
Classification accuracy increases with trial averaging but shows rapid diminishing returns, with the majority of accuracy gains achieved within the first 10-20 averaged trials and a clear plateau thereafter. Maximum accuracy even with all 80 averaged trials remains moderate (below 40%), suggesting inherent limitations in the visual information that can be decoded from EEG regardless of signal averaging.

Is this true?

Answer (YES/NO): NO